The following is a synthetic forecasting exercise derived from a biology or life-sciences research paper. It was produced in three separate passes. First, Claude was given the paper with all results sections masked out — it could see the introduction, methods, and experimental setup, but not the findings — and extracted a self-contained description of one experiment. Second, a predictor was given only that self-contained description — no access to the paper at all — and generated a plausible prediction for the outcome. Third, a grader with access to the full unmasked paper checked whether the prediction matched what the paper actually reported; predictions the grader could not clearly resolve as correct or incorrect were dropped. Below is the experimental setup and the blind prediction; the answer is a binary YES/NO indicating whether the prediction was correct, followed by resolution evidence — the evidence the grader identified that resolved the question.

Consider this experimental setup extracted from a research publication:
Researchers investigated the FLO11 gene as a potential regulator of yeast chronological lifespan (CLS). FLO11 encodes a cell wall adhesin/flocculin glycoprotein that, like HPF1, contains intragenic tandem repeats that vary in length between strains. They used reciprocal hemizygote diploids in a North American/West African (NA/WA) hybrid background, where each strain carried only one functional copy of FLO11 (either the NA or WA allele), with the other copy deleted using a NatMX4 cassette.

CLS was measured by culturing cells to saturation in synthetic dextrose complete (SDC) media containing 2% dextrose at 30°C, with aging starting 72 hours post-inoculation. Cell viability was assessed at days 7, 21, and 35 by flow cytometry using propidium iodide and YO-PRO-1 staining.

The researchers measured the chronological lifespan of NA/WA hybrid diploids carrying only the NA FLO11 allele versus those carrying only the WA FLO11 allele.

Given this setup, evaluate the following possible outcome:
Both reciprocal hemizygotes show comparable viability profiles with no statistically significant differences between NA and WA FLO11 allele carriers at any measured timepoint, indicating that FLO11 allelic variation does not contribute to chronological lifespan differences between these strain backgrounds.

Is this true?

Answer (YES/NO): NO